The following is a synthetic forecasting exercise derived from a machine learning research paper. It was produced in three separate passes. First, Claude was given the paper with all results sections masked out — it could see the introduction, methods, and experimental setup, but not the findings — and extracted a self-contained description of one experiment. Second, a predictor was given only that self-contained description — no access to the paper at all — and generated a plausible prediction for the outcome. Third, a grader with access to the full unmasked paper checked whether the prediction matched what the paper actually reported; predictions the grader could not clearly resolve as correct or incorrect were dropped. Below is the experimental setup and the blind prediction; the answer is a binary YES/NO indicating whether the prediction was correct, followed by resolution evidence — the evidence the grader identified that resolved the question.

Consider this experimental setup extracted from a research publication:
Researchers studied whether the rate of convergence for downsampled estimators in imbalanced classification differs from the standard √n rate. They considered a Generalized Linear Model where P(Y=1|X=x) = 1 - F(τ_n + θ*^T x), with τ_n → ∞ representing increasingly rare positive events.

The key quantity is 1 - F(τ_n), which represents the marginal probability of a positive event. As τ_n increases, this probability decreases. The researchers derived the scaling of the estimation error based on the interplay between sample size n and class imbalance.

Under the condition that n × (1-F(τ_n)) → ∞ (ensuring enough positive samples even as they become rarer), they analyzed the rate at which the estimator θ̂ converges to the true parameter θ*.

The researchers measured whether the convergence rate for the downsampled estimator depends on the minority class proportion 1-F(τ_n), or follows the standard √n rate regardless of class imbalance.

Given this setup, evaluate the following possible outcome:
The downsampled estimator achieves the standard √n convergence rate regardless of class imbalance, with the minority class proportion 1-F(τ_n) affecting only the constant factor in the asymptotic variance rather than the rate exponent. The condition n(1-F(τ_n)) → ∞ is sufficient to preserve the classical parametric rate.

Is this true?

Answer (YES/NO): NO